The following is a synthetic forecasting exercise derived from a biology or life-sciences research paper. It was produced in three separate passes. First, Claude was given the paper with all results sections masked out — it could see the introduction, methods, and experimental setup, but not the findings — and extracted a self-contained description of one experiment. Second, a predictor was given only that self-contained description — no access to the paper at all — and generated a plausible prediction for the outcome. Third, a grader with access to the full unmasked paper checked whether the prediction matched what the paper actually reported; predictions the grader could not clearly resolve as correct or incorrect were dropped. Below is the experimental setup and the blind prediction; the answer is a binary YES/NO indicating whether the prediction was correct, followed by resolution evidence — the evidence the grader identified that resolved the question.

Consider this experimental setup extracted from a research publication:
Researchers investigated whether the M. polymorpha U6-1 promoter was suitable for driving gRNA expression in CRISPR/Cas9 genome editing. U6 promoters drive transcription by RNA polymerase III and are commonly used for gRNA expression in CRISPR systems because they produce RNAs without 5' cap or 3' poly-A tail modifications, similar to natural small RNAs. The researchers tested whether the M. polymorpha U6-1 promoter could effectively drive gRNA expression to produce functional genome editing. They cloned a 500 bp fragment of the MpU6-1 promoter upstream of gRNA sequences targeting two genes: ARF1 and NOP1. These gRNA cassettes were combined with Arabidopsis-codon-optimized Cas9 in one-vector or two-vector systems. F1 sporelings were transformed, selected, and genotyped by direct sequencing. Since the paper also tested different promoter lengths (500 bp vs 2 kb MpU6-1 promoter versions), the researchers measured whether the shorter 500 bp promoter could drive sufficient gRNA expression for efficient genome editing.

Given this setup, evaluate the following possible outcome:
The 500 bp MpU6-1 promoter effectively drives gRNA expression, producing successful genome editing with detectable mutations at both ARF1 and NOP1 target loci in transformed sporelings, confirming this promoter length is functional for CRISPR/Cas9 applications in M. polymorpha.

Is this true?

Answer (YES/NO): NO